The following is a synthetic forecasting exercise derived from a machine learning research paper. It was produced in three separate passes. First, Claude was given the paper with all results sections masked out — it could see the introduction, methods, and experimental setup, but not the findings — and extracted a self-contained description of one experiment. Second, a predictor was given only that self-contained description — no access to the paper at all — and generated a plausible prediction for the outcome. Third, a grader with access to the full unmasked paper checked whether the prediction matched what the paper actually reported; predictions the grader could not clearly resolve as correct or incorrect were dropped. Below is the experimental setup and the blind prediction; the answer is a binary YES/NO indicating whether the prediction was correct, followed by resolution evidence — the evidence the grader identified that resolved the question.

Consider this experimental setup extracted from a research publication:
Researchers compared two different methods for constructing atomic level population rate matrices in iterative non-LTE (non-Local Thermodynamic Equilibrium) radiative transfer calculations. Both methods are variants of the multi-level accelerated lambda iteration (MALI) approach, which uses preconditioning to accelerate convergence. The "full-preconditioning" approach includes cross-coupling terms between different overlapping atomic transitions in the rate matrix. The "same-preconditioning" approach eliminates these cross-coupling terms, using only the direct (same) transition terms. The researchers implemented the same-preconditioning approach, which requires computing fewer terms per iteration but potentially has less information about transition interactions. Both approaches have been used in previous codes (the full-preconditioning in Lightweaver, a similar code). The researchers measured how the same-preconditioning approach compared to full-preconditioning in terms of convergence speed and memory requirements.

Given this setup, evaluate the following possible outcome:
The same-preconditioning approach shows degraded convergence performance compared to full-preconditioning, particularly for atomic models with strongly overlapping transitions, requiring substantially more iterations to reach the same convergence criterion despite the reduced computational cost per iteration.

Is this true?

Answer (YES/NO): NO